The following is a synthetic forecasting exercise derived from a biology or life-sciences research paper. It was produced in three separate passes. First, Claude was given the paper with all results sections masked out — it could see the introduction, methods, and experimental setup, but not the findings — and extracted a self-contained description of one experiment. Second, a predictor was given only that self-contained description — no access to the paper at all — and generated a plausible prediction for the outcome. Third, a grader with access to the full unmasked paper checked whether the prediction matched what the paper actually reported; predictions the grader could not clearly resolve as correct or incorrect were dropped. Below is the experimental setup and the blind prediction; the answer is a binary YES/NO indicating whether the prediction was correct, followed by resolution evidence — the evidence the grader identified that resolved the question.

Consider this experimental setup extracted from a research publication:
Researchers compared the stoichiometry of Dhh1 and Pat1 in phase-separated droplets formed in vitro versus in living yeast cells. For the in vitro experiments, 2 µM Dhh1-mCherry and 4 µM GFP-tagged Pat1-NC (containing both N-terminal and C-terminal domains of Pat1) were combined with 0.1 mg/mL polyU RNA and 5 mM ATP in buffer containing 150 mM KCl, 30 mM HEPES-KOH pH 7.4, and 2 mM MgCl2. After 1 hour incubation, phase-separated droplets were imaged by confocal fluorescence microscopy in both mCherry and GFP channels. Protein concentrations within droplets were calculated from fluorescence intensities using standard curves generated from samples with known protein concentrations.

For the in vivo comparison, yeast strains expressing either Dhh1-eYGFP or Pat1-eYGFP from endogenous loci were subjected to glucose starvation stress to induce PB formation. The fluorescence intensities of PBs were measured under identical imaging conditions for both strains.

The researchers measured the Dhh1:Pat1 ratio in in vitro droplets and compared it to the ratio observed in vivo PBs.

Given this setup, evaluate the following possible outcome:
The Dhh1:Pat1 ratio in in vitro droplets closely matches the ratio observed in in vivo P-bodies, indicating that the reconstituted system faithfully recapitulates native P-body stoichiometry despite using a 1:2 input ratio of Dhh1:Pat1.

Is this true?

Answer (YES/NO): YES